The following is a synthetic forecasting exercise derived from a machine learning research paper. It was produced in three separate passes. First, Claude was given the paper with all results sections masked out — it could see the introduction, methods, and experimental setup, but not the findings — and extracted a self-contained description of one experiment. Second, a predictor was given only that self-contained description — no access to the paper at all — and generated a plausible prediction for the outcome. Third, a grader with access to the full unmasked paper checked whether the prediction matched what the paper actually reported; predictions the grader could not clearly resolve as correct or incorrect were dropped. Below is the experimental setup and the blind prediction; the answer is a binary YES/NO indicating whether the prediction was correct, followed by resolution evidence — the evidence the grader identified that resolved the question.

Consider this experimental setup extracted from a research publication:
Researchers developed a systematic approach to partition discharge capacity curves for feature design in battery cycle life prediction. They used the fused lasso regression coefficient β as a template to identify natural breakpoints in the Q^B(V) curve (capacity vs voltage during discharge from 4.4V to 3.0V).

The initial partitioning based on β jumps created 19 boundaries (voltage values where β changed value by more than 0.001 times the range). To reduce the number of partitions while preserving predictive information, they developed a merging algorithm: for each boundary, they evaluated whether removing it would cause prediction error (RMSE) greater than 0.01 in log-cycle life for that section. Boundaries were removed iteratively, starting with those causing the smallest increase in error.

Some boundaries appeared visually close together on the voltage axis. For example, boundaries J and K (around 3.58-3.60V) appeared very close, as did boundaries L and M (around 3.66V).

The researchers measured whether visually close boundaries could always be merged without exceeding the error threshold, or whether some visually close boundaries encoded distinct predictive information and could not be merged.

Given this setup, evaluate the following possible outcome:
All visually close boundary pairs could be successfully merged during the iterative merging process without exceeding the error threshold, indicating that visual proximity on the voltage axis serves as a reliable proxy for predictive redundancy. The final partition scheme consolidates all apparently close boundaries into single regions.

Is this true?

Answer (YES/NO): NO